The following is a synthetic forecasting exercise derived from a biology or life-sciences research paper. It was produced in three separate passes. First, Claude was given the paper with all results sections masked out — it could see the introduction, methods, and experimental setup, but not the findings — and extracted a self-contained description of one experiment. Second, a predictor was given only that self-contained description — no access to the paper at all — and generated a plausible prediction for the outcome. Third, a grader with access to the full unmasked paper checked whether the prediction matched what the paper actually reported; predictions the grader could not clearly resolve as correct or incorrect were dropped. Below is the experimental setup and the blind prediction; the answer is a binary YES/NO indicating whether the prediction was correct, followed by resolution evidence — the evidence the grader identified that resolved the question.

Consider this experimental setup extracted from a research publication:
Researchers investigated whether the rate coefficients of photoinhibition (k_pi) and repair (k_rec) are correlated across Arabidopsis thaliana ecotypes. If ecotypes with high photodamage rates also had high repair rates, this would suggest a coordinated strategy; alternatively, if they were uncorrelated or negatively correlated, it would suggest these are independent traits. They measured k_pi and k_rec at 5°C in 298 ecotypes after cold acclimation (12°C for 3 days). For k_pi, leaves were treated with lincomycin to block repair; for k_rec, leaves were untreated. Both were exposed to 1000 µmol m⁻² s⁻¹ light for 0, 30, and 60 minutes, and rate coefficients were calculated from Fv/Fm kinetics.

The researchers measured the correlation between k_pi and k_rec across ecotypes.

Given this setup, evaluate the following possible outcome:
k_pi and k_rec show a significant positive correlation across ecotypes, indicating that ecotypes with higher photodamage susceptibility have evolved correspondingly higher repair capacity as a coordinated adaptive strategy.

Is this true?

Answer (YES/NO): NO